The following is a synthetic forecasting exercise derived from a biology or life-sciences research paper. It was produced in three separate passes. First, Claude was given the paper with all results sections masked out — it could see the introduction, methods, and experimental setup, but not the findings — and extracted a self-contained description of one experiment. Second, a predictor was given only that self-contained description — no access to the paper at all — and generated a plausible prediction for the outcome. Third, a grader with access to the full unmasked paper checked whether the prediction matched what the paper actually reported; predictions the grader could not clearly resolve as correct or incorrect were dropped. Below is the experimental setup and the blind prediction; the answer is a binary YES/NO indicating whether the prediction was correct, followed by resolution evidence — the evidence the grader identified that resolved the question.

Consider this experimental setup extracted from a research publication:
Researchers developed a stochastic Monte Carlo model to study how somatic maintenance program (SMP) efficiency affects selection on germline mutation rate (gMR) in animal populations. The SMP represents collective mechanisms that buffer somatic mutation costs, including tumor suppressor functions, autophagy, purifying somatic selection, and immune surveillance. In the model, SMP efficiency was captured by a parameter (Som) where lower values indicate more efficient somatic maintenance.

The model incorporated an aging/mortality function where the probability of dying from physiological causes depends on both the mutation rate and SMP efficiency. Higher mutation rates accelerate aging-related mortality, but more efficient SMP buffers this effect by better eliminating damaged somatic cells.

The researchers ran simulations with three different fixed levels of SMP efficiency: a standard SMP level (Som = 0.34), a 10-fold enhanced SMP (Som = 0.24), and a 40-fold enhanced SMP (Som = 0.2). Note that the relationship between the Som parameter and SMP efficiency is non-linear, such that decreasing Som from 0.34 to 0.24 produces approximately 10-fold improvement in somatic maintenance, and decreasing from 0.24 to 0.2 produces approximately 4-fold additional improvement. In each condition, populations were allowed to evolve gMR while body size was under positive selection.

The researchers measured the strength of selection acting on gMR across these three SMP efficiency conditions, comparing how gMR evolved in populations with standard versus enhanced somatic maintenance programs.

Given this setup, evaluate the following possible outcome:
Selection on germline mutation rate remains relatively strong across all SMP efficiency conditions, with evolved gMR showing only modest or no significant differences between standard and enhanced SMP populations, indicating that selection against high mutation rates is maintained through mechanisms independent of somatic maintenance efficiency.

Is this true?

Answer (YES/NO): NO